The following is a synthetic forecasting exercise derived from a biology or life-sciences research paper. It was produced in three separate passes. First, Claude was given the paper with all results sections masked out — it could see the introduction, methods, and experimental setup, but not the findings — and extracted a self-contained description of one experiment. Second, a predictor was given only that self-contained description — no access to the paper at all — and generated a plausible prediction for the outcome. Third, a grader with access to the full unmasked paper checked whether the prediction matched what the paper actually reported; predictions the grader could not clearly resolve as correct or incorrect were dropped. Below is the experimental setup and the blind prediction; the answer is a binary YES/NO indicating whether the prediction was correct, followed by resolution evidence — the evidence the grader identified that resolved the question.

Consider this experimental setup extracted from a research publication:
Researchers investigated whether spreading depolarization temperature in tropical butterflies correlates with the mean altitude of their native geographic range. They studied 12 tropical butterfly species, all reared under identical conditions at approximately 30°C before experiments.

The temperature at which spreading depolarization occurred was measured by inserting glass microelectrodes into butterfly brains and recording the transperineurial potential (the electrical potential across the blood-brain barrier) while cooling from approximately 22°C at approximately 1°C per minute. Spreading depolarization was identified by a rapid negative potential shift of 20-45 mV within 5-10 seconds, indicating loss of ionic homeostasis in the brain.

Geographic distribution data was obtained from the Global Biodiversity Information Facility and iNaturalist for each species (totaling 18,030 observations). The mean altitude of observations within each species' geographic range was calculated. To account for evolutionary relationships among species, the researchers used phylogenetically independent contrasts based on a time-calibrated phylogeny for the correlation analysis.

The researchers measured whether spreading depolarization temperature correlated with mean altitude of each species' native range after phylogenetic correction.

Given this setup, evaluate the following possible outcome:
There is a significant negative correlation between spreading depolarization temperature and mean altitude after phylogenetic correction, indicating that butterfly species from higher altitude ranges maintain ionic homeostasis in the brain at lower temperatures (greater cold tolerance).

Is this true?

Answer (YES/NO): NO